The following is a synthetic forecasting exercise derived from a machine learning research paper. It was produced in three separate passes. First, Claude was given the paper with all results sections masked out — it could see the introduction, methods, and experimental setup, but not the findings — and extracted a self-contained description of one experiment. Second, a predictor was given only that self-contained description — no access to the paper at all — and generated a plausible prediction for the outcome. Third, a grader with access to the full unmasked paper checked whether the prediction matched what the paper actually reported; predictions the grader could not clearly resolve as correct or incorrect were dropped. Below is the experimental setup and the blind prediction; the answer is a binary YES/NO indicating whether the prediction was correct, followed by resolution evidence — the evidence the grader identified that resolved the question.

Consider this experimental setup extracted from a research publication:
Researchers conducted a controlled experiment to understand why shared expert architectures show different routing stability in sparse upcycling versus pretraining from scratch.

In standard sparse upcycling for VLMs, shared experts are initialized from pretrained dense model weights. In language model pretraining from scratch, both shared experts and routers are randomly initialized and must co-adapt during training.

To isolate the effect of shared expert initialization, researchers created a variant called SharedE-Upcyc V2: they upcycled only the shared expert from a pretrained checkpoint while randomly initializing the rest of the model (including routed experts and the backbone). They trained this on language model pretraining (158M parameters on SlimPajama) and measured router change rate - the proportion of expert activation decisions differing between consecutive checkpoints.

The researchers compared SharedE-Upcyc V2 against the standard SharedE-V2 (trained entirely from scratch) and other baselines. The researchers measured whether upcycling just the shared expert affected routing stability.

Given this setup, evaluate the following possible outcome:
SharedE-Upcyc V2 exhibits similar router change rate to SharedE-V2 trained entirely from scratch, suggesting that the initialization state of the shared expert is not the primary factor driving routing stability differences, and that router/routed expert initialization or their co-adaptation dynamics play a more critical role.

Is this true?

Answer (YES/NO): NO